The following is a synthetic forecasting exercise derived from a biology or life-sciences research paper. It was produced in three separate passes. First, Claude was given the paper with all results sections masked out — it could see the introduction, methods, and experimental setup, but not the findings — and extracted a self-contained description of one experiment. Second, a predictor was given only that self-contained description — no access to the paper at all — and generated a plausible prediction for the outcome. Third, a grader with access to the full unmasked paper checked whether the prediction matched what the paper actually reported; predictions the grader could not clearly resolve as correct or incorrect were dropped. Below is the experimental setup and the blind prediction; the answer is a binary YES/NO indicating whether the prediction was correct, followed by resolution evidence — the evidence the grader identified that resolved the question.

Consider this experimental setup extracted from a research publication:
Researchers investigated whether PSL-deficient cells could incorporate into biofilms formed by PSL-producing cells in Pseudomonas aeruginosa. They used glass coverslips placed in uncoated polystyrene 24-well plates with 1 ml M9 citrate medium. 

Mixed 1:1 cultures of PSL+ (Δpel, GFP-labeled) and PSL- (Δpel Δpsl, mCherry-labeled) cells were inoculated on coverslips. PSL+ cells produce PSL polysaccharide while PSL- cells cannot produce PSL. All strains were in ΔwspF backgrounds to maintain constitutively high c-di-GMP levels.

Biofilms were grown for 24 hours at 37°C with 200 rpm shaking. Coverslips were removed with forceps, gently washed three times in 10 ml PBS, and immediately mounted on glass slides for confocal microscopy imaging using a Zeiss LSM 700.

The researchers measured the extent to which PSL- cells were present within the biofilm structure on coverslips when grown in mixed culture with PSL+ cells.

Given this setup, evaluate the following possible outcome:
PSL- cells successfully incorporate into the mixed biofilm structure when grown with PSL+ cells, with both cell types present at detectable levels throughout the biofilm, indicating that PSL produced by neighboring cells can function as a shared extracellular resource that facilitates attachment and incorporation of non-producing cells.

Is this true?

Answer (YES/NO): YES